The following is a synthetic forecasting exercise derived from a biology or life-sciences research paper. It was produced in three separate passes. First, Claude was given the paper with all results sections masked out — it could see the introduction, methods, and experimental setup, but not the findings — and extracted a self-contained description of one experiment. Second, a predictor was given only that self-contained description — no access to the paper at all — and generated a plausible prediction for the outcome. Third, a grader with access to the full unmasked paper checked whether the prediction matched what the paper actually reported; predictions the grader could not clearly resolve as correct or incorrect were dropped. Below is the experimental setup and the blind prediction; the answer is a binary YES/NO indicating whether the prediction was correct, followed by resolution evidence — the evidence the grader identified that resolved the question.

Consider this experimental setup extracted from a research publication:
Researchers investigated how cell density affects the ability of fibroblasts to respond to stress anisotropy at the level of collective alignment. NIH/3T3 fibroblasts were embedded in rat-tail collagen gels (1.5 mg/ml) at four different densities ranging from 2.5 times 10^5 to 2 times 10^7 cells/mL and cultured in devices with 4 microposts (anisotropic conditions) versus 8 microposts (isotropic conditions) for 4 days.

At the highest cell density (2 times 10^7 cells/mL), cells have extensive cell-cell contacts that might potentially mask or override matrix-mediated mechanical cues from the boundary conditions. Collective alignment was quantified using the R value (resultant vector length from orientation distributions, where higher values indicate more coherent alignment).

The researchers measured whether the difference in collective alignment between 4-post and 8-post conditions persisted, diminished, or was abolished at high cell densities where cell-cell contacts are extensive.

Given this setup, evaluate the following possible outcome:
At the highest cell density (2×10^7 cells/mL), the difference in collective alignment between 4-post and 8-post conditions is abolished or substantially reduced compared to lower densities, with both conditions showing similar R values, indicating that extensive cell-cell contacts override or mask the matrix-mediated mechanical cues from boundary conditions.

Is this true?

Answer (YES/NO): NO